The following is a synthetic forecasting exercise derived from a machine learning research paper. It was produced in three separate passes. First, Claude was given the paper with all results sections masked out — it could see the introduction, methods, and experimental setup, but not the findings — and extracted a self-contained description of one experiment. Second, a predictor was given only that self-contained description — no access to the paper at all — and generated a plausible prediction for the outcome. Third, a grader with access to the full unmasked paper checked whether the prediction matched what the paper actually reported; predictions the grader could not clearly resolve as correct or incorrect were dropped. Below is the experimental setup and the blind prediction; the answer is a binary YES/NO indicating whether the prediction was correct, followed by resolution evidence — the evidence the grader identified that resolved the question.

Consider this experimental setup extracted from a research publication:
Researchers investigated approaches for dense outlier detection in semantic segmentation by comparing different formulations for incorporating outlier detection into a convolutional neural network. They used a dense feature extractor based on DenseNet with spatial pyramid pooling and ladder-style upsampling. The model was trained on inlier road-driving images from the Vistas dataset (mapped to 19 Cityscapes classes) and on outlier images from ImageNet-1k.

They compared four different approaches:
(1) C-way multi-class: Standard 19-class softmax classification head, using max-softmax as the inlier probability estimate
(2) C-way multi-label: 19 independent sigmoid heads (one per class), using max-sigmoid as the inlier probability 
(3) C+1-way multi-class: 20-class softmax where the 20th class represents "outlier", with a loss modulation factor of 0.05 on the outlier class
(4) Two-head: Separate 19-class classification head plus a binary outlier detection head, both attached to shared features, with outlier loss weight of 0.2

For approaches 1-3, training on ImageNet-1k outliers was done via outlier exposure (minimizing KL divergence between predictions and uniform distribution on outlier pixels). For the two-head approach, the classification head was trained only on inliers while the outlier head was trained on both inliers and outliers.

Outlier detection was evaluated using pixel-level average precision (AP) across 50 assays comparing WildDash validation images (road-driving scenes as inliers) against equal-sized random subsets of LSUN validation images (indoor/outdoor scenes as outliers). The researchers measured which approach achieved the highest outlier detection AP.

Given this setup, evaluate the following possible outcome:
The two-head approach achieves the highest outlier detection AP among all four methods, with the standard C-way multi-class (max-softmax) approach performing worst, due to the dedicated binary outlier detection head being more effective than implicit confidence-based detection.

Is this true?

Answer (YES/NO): NO